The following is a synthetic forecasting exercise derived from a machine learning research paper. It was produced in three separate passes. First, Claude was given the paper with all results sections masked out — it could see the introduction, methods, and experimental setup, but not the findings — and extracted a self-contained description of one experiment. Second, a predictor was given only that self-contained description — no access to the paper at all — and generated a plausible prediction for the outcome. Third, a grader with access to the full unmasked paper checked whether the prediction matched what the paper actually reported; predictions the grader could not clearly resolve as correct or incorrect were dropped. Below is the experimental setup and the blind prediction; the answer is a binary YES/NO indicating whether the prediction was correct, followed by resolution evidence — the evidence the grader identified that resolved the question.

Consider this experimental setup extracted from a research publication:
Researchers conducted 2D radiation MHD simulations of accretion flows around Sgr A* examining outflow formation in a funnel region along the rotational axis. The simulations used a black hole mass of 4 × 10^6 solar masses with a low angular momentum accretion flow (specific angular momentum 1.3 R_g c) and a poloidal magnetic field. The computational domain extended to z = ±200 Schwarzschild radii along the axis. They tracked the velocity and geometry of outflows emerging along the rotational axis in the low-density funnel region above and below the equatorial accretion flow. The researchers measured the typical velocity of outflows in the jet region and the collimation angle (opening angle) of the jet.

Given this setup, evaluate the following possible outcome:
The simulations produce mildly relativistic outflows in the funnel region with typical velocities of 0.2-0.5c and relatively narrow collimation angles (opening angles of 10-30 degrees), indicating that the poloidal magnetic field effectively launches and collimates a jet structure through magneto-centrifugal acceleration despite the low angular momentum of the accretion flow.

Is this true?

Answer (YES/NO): NO